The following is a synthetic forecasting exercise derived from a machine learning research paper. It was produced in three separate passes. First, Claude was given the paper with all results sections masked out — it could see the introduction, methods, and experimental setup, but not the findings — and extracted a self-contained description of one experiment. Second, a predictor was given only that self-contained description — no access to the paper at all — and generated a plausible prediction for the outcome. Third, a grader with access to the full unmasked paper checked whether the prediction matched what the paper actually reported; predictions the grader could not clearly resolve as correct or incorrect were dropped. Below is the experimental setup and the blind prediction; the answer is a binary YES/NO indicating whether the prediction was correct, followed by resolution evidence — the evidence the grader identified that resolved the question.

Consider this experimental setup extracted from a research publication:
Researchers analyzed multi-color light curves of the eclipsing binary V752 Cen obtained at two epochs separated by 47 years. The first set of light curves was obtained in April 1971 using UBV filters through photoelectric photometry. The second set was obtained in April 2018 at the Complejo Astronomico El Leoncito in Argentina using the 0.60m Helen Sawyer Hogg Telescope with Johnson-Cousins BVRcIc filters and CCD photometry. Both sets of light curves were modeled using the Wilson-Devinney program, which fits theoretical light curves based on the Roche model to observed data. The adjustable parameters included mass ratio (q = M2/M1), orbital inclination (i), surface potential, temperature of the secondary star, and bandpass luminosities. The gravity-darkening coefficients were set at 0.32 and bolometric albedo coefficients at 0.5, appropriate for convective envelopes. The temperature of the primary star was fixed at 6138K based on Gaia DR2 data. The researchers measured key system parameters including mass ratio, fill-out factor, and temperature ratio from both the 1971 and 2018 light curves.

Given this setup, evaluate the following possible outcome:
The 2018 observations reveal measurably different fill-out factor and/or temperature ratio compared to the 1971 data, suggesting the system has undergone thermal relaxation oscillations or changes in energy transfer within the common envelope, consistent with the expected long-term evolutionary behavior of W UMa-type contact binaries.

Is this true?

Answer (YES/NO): NO